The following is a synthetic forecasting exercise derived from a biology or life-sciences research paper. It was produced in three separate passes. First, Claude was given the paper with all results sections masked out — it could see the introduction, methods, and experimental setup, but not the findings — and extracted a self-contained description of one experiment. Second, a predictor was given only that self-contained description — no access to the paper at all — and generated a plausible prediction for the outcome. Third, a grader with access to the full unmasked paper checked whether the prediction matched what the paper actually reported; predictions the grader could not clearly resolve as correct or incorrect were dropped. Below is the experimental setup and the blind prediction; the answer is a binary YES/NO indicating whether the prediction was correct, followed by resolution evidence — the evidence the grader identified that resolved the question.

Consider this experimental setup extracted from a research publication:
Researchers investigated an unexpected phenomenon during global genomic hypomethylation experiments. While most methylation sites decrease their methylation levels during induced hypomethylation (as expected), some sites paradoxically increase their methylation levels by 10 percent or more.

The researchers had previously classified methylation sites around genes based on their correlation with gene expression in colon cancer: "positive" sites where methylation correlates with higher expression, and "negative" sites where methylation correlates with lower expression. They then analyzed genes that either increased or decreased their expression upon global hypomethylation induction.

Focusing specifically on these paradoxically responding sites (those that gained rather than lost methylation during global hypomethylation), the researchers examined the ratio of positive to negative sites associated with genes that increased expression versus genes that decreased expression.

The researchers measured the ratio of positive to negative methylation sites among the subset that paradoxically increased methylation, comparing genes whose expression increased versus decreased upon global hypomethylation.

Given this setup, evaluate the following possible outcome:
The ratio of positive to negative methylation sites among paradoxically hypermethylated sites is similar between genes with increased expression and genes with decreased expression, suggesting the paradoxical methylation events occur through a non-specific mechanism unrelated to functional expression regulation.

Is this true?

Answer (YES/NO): NO